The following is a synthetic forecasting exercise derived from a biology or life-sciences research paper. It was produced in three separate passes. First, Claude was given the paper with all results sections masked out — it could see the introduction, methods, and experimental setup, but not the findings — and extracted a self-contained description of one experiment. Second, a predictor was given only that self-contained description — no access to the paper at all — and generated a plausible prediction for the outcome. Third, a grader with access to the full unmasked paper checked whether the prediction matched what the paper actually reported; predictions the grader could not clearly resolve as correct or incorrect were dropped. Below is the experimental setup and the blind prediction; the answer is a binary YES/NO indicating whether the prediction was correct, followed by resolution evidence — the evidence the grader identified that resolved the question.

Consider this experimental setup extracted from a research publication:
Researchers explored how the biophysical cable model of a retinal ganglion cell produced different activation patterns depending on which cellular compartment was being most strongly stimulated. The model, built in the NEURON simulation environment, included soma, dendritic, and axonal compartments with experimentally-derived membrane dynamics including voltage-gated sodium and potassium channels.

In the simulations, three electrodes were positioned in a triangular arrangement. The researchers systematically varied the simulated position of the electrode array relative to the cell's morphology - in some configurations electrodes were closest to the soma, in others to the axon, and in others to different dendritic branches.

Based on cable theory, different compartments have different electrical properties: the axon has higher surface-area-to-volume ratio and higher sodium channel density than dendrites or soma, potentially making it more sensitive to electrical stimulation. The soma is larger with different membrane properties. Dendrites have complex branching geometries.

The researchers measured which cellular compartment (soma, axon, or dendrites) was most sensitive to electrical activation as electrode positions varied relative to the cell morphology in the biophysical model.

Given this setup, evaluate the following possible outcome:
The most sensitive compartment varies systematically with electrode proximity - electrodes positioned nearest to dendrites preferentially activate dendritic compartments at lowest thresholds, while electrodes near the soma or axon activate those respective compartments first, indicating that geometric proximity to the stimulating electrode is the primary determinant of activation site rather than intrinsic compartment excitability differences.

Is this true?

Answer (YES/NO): NO